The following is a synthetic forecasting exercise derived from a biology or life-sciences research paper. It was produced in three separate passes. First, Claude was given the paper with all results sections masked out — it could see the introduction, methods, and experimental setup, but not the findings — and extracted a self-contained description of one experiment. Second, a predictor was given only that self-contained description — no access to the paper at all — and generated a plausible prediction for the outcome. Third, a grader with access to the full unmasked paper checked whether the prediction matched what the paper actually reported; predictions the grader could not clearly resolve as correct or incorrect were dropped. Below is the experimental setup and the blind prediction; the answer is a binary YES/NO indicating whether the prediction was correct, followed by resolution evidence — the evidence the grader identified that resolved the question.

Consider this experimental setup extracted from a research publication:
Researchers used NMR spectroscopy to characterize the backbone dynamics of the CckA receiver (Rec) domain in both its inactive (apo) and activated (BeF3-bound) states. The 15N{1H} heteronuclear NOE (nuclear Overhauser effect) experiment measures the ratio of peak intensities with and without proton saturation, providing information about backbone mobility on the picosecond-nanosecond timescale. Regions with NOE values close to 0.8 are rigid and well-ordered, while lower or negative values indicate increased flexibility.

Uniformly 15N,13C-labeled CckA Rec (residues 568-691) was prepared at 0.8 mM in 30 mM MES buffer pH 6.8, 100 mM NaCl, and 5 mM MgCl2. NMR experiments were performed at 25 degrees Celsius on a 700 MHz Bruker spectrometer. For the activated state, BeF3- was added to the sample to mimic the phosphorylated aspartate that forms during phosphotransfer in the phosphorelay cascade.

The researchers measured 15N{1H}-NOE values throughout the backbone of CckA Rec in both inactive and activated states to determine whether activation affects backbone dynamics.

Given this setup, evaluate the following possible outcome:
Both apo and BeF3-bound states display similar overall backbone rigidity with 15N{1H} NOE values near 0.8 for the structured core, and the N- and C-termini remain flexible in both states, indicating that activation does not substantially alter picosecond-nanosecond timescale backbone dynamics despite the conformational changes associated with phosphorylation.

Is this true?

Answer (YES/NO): NO